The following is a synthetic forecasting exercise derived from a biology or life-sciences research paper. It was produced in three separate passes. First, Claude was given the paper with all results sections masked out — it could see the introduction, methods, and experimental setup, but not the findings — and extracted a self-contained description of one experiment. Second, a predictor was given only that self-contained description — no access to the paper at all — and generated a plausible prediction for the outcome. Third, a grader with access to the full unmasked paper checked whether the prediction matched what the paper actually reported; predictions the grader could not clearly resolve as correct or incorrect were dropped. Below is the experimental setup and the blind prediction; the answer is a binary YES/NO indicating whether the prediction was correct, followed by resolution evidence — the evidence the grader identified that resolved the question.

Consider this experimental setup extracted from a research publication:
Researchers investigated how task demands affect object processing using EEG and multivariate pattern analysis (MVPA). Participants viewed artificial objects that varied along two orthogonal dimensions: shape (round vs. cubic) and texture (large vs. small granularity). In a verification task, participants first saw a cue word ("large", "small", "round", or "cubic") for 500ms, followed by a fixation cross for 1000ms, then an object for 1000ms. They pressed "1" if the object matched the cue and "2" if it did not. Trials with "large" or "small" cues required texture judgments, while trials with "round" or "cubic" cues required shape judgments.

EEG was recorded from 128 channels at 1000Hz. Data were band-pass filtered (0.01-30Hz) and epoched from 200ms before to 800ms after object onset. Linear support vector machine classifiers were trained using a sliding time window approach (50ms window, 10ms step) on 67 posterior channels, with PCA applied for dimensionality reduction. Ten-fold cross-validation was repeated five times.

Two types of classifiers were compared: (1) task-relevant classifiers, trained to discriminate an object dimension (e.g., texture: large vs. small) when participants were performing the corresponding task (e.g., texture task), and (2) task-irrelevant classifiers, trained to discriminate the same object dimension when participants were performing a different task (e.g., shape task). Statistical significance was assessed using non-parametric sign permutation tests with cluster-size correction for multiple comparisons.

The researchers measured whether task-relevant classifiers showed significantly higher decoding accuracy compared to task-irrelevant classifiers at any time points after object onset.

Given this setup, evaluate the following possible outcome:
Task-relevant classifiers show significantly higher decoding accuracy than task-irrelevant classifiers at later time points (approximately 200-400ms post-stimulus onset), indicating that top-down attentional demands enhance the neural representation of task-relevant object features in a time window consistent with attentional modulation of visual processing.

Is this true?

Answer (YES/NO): YES